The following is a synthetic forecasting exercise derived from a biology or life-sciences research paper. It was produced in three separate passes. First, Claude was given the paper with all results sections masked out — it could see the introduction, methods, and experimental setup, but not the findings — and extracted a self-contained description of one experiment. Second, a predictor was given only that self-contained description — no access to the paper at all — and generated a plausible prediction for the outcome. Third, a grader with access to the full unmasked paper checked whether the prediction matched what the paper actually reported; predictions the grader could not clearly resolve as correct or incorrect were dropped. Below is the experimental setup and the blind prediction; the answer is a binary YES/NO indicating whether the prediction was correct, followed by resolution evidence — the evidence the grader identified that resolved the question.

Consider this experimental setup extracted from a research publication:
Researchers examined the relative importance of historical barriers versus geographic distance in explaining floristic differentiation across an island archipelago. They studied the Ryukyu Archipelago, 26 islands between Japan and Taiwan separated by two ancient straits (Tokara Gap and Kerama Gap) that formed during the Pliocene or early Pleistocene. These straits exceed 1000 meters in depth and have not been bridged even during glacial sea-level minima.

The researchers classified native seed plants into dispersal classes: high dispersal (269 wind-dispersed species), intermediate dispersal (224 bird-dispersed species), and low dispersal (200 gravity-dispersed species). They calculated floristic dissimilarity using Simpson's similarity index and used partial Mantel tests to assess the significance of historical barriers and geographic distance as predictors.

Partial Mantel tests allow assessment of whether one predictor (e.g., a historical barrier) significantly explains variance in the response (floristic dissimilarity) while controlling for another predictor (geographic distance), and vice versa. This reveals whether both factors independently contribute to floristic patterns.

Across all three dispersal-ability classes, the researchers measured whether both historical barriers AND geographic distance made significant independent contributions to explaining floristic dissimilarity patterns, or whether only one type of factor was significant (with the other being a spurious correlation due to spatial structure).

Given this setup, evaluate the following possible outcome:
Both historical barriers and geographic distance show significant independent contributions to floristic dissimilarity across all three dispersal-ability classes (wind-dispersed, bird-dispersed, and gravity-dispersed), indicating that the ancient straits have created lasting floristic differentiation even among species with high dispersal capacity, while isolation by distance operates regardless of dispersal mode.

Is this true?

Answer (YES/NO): YES